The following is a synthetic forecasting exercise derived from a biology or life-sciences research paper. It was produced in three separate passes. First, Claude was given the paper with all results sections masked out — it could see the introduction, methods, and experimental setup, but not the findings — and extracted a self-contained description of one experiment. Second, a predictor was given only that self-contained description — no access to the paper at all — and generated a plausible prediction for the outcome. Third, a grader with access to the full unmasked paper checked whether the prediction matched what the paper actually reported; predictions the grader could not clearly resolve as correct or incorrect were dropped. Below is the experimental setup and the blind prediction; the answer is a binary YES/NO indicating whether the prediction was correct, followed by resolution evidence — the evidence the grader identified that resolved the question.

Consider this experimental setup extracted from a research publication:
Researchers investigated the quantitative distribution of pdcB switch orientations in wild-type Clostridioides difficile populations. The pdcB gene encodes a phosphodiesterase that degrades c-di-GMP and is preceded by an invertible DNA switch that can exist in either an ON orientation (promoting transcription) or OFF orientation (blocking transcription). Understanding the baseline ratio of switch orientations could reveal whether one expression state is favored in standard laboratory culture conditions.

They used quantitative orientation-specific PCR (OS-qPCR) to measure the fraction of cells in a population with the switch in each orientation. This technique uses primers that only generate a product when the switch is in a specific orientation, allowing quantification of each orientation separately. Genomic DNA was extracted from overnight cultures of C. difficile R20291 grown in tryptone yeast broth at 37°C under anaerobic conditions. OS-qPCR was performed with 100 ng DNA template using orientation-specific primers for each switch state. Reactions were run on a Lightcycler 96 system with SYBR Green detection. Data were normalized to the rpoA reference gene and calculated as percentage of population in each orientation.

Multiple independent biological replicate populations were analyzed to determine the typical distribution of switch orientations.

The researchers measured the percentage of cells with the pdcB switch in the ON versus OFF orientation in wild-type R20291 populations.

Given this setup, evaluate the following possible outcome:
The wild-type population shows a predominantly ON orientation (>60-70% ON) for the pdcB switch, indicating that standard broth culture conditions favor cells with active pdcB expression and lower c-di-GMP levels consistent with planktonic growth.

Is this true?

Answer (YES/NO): NO